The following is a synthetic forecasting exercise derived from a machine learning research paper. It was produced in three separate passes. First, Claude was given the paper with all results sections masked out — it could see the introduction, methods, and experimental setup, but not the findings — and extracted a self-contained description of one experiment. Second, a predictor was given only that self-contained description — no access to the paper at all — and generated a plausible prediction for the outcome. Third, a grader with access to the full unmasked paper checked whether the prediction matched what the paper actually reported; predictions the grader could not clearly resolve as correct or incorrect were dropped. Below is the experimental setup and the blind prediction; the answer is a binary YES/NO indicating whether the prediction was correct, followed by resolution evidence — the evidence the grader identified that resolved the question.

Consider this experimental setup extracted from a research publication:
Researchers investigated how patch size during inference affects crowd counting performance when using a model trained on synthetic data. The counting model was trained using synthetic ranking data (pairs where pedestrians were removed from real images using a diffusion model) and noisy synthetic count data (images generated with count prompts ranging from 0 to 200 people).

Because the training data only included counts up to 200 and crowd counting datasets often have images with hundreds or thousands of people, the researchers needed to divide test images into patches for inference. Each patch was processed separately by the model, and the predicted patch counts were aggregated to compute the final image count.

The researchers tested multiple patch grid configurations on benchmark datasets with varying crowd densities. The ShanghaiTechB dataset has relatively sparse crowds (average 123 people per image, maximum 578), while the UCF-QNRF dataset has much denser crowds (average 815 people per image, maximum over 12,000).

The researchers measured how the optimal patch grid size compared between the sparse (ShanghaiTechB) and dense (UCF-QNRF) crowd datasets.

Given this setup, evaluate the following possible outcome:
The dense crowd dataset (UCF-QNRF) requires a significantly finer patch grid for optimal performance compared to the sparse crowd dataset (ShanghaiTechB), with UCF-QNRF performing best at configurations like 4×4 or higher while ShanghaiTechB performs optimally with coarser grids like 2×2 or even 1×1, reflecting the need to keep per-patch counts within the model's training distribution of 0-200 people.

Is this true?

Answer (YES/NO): YES